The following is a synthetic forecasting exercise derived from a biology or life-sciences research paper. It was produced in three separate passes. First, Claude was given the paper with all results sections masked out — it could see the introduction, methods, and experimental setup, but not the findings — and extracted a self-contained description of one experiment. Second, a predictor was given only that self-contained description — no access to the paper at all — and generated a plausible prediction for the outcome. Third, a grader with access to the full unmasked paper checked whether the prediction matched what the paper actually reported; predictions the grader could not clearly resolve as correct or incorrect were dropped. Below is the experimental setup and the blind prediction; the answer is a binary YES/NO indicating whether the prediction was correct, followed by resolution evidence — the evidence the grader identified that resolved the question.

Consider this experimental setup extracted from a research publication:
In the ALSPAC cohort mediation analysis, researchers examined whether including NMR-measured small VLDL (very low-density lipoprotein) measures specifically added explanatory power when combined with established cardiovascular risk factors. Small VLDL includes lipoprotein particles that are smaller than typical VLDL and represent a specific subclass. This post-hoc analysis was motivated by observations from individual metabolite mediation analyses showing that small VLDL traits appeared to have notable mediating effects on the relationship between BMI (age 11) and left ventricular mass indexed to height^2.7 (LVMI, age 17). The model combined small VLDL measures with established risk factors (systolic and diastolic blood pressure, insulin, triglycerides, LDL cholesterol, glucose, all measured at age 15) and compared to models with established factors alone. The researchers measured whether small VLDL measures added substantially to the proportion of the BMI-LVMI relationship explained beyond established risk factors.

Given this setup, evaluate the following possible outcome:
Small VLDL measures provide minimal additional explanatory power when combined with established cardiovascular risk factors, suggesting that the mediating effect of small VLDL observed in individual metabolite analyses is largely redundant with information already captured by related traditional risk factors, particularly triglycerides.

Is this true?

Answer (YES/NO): YES